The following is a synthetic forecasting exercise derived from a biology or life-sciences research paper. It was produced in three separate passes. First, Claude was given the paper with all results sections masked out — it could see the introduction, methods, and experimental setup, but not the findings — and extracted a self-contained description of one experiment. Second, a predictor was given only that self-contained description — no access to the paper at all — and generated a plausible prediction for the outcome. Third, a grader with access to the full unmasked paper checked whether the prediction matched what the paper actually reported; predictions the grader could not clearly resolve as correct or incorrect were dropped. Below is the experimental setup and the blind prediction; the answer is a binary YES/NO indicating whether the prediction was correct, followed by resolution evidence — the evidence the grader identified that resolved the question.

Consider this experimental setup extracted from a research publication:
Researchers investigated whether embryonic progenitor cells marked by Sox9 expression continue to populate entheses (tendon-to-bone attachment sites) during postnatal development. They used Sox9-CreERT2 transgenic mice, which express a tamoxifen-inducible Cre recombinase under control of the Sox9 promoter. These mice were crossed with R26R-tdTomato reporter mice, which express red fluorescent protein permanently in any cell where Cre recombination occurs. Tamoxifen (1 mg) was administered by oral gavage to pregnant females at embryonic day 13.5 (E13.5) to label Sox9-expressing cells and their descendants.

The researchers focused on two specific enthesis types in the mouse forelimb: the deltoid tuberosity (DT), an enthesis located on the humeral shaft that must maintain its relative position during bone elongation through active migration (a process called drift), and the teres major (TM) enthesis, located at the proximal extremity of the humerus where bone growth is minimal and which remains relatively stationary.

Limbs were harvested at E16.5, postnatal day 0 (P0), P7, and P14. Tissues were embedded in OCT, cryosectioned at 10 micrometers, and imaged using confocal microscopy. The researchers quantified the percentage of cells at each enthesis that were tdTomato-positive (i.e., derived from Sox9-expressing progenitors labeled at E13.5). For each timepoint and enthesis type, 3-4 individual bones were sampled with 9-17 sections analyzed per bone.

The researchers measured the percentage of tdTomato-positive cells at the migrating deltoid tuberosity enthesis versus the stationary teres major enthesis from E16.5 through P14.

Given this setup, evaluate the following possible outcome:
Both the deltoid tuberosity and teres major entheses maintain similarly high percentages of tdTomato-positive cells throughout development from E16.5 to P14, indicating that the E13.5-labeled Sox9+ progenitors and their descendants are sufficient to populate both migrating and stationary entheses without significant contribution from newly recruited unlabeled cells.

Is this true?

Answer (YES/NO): NO